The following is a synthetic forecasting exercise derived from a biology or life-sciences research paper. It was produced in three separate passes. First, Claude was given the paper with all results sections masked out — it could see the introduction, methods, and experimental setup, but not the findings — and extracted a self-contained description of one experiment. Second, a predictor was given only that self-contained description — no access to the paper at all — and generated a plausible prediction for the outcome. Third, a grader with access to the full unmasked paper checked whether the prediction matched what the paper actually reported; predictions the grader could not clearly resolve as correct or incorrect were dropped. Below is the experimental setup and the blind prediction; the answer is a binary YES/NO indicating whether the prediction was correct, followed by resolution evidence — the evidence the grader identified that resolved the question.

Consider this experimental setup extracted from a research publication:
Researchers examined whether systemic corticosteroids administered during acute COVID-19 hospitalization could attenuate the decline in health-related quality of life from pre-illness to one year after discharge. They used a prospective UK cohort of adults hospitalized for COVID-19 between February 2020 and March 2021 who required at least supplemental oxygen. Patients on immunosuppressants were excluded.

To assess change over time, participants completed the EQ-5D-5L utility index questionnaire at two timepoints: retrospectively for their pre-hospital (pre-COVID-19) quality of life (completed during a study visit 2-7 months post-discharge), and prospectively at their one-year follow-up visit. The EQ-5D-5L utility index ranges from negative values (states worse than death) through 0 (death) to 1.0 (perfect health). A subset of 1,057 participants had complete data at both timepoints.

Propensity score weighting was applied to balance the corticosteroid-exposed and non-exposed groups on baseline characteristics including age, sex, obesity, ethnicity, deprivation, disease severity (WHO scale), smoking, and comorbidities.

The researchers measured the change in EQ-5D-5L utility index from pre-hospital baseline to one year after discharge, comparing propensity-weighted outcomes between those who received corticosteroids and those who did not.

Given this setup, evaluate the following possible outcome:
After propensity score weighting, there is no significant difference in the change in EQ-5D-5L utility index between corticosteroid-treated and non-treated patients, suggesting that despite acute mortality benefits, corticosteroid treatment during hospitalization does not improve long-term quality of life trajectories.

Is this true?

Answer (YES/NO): YES